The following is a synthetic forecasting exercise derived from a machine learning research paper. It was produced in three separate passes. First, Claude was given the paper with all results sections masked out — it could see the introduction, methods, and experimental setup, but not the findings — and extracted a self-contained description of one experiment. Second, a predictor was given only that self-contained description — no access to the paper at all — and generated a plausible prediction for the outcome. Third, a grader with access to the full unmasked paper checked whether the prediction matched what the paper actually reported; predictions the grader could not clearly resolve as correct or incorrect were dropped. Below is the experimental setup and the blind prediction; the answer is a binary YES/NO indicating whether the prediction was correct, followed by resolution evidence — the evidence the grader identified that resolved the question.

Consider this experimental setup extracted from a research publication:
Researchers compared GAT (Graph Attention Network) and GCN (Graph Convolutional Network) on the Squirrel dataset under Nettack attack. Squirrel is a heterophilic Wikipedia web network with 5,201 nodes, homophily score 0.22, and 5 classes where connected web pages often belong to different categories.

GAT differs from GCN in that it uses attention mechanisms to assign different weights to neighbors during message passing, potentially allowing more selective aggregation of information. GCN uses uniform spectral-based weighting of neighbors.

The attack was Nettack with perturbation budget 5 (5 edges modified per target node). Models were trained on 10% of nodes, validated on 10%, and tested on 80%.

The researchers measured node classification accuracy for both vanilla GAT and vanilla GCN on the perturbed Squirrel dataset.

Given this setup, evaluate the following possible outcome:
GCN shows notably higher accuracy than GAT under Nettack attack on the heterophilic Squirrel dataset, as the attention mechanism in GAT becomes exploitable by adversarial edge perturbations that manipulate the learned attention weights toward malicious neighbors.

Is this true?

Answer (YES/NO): YES